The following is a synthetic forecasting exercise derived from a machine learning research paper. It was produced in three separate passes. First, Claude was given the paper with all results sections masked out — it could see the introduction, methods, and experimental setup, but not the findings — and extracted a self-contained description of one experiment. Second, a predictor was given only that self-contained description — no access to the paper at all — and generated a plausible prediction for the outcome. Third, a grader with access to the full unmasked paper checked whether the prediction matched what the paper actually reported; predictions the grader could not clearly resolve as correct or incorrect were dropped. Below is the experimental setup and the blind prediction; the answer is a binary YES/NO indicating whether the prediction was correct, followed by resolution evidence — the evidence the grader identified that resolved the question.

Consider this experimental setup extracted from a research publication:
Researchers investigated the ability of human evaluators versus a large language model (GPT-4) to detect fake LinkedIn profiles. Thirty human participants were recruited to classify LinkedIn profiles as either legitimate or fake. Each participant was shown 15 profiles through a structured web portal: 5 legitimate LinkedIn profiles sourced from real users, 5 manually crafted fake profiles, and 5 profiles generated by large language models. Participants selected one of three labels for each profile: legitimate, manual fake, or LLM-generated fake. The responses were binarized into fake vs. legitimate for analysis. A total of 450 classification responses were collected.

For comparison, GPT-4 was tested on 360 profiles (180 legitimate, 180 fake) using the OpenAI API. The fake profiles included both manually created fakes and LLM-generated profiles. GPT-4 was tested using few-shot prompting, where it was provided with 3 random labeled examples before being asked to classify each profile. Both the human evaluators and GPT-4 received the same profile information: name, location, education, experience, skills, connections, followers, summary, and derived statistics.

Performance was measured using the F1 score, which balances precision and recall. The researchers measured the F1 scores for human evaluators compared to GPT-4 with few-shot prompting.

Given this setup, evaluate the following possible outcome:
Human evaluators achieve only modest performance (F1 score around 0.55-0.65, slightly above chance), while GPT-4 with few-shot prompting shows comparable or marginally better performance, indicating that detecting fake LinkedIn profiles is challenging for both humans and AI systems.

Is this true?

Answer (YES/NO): NO